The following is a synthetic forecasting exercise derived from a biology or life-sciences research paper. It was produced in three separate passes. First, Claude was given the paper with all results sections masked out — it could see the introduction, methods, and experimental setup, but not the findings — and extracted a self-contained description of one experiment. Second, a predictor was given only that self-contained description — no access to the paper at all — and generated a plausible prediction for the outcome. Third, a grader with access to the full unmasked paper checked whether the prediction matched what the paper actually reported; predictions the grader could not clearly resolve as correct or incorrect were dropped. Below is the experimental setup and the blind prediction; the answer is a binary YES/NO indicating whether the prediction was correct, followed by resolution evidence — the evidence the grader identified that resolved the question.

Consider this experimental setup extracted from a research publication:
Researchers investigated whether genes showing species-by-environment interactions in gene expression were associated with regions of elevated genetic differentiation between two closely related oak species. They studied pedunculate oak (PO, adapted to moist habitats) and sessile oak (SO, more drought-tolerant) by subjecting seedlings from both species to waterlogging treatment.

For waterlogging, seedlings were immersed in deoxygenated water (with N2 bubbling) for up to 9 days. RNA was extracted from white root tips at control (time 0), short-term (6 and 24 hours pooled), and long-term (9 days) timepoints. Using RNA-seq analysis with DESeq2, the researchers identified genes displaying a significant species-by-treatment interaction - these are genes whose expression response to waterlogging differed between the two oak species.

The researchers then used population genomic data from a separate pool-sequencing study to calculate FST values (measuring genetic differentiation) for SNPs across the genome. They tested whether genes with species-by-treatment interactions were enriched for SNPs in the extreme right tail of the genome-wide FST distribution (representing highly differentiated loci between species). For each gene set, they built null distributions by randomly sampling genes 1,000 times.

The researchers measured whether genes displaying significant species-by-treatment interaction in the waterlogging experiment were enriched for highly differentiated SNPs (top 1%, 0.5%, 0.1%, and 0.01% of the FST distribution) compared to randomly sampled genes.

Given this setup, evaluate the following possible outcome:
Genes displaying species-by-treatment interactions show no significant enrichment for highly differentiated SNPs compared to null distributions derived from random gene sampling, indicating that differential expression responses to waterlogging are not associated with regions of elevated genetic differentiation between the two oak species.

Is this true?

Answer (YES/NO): NO